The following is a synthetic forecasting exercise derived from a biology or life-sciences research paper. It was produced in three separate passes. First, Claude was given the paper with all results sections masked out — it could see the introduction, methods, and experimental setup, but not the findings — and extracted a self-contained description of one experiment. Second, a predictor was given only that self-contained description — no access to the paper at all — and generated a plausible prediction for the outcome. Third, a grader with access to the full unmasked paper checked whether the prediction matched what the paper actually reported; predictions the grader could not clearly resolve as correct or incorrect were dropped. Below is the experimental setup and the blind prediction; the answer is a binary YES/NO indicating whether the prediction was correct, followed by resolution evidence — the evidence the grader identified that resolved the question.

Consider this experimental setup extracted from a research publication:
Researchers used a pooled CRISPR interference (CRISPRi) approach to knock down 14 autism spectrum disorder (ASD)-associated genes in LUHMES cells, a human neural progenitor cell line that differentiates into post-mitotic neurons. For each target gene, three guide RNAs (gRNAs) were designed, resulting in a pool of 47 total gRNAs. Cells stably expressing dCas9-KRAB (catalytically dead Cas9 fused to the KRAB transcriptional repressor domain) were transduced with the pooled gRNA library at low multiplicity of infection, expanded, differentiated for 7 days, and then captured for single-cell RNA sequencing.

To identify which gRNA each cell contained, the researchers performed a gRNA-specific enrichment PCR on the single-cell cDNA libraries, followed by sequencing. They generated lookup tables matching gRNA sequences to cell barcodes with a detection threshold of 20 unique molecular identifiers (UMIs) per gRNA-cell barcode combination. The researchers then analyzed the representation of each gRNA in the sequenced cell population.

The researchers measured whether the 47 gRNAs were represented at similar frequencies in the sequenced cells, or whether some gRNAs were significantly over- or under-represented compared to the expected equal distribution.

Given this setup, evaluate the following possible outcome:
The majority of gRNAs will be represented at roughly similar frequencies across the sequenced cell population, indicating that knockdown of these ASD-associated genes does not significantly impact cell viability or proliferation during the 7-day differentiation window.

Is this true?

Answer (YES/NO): NO